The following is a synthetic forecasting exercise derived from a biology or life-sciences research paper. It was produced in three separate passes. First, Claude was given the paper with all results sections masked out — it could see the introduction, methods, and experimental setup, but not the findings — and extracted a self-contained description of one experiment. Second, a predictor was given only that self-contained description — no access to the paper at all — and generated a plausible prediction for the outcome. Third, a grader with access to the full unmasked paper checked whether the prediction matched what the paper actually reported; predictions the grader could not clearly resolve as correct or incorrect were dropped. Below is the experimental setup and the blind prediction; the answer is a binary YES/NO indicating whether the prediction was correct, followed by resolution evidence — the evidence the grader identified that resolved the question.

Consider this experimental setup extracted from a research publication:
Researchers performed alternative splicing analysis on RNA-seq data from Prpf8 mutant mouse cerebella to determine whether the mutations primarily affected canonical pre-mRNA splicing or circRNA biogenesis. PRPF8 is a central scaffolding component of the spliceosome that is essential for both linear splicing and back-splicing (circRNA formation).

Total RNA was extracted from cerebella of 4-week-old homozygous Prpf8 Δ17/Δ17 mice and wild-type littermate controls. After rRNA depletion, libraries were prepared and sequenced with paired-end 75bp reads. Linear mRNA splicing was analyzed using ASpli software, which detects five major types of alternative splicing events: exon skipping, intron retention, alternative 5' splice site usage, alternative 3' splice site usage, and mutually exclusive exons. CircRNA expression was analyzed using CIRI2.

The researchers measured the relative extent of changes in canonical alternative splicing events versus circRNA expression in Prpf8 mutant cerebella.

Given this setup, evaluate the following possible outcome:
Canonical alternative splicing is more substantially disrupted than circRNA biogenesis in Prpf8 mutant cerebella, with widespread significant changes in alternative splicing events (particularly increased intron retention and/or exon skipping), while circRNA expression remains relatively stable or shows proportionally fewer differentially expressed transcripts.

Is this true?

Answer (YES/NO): NO